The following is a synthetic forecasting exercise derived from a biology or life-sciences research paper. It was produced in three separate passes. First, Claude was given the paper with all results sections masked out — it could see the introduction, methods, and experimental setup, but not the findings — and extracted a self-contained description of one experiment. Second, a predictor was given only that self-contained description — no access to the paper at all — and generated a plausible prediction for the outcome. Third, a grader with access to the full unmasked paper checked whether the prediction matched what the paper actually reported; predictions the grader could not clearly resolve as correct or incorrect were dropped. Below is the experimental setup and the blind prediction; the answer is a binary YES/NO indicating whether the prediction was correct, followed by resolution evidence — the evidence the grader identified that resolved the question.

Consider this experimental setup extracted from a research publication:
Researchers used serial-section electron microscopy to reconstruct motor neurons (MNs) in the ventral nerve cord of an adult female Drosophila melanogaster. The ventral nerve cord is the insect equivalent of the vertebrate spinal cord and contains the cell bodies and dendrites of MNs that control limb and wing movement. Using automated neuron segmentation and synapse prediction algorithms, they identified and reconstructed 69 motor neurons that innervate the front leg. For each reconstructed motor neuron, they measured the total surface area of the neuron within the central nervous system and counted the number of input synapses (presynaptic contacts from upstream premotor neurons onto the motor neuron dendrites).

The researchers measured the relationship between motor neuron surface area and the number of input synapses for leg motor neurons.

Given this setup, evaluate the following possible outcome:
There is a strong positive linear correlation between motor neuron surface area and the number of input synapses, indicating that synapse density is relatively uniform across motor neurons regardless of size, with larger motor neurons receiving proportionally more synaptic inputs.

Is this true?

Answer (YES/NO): YES